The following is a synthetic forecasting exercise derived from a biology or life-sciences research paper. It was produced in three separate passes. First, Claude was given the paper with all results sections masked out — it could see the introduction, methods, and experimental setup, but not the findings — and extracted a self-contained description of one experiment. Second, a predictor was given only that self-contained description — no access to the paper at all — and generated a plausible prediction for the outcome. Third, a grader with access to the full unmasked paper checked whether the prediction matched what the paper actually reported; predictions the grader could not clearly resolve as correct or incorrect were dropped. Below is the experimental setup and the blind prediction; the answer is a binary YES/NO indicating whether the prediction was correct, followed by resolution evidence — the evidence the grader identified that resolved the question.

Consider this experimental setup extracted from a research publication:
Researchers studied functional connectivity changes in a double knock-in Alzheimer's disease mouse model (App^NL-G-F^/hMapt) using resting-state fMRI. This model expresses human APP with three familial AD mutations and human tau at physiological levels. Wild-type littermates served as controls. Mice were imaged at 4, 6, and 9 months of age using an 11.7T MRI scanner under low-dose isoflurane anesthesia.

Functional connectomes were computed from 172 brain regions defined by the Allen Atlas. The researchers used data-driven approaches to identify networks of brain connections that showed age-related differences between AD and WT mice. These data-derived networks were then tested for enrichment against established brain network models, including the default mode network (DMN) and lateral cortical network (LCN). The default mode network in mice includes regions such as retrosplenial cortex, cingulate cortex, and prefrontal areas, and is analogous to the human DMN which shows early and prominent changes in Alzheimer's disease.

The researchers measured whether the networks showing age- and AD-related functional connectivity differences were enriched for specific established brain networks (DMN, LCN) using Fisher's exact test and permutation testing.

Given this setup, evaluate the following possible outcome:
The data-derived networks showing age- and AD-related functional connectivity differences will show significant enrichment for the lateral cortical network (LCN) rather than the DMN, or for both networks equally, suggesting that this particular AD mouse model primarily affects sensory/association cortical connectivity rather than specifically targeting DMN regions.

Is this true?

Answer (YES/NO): NO